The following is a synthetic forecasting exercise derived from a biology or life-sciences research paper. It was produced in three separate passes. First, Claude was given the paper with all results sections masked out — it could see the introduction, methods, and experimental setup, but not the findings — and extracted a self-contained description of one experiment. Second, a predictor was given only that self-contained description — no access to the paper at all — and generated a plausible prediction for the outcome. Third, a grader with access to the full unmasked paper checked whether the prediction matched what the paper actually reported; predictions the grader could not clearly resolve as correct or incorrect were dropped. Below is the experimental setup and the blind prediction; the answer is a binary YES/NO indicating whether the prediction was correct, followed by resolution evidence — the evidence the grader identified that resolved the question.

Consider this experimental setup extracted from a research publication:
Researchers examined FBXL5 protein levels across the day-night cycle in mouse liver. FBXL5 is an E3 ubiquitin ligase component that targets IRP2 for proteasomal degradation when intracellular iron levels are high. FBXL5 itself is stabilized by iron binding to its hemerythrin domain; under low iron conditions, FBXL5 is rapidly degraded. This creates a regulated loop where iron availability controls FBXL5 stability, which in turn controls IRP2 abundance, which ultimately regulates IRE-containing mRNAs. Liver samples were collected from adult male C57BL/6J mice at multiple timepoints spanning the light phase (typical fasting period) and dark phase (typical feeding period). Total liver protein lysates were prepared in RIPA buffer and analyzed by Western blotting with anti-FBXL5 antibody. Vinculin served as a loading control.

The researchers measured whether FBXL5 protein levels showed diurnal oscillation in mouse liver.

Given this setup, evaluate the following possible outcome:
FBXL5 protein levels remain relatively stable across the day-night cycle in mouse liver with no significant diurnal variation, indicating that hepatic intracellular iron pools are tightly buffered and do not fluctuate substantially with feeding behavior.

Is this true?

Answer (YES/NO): YES